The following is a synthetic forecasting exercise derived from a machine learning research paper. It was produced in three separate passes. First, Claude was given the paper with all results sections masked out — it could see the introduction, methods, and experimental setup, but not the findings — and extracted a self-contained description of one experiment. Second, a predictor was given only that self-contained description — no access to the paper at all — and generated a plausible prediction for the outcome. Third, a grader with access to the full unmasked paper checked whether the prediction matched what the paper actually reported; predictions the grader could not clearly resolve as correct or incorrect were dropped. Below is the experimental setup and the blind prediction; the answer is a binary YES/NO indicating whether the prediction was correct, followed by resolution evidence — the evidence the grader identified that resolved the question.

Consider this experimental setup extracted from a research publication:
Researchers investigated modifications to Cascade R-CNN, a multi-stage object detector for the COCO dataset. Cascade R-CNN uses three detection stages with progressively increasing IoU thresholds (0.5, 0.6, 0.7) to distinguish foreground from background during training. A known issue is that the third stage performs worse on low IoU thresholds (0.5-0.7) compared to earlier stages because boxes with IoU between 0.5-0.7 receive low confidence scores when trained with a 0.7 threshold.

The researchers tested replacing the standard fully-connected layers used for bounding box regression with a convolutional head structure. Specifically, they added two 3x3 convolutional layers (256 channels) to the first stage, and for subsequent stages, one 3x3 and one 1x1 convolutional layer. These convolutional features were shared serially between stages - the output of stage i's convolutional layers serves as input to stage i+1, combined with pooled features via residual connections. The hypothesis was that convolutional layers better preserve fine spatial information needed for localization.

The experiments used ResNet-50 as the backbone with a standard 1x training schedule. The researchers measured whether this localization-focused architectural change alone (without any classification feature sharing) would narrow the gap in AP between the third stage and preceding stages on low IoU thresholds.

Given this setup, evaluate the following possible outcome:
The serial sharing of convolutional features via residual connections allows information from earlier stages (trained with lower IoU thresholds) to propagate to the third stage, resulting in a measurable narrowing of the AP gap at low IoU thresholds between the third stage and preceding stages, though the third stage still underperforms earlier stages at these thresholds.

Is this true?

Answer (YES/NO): YES